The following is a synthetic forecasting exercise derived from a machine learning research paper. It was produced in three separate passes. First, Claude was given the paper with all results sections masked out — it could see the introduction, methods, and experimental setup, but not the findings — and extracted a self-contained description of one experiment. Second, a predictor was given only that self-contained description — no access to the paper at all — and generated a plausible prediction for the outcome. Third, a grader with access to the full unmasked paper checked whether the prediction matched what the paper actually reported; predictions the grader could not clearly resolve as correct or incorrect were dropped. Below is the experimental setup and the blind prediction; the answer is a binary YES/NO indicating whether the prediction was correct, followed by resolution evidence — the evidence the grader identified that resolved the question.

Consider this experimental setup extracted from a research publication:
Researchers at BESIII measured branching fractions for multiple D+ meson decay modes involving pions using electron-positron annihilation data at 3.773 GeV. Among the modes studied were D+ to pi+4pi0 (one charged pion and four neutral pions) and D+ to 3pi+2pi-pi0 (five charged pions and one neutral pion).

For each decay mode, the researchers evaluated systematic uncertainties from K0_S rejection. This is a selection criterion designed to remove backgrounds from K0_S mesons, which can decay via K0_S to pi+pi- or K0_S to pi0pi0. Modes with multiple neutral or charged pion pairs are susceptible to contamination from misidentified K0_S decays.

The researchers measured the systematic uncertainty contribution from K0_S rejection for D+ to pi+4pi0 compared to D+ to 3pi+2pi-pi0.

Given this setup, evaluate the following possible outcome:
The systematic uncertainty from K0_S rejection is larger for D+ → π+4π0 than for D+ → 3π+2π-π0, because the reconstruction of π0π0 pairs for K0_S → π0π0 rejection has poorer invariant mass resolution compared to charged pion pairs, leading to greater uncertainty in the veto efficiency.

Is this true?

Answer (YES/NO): YES